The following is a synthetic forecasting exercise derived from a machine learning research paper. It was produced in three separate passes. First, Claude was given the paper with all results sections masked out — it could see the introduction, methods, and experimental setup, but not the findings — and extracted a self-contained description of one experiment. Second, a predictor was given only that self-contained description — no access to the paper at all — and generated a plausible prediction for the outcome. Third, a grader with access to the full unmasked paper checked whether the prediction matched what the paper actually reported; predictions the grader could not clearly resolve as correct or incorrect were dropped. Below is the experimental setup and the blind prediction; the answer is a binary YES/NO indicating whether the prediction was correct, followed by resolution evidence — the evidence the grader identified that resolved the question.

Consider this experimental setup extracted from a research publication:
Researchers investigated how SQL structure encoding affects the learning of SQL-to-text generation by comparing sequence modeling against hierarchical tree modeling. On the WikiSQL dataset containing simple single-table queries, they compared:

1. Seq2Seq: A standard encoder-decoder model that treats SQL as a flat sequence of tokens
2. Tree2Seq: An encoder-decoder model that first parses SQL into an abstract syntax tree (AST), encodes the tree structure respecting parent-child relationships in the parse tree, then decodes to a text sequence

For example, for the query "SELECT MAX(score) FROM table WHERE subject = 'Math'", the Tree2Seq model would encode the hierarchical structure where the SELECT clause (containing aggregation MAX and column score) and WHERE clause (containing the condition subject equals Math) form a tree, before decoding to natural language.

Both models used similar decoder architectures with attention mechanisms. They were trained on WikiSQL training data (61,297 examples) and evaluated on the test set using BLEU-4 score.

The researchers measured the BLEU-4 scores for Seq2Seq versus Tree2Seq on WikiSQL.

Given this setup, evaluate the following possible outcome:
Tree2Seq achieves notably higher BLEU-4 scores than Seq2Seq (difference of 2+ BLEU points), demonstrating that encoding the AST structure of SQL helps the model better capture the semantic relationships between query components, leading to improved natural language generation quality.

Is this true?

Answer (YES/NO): YES